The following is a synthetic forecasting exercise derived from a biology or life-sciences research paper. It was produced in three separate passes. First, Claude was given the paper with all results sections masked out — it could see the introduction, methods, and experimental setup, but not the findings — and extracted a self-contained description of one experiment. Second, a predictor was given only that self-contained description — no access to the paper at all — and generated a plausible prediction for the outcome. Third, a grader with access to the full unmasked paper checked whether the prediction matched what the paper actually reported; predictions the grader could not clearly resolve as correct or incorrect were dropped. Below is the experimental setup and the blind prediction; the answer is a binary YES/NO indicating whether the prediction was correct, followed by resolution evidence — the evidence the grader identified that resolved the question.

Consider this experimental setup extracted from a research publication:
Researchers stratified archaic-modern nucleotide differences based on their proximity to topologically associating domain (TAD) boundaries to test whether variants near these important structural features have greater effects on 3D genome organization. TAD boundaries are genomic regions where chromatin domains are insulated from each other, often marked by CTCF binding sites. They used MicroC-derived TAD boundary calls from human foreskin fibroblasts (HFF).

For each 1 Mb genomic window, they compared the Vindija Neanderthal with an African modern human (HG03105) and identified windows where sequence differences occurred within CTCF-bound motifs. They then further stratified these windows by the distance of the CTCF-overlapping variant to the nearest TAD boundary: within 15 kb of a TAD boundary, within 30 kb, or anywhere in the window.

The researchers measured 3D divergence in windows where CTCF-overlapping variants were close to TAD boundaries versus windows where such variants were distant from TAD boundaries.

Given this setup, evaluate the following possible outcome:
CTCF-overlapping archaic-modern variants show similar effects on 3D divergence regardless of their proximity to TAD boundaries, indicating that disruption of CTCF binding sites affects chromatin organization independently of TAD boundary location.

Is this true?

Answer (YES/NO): NO